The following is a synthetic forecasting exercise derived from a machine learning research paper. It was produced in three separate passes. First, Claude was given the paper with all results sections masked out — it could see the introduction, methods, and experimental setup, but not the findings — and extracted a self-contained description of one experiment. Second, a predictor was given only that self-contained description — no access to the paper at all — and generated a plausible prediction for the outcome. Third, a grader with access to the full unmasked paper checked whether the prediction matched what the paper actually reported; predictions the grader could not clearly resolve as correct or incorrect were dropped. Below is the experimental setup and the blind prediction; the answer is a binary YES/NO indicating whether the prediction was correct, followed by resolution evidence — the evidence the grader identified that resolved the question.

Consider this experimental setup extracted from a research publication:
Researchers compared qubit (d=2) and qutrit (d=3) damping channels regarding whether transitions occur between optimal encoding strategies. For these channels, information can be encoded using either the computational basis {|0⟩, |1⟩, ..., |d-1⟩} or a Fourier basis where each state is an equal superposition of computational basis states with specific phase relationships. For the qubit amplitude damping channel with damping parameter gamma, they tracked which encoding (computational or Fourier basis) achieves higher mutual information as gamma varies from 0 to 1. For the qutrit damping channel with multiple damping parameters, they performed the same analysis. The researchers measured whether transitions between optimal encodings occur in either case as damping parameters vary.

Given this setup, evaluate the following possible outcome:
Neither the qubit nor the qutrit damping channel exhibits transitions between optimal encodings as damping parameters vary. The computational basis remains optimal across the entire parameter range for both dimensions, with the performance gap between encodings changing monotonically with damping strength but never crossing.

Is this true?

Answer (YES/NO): NO